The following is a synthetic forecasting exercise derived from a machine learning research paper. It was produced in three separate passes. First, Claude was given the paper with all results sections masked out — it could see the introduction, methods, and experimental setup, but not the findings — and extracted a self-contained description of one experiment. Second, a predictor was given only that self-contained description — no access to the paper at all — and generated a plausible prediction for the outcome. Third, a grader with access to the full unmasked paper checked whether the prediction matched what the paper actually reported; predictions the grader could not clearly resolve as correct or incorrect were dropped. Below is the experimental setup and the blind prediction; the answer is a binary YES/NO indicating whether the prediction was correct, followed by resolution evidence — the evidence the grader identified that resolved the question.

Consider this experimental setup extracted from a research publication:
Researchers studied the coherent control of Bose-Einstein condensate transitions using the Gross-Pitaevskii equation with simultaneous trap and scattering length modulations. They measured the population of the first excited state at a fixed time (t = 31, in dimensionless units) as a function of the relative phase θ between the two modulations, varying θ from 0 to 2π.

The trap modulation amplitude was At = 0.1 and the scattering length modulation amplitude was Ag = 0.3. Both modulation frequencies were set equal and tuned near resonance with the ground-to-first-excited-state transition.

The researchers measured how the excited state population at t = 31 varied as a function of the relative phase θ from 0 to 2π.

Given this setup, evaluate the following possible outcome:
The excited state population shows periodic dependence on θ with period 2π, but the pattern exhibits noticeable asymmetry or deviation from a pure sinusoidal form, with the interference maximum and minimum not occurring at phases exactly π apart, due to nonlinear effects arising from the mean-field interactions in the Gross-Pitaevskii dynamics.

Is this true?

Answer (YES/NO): NO